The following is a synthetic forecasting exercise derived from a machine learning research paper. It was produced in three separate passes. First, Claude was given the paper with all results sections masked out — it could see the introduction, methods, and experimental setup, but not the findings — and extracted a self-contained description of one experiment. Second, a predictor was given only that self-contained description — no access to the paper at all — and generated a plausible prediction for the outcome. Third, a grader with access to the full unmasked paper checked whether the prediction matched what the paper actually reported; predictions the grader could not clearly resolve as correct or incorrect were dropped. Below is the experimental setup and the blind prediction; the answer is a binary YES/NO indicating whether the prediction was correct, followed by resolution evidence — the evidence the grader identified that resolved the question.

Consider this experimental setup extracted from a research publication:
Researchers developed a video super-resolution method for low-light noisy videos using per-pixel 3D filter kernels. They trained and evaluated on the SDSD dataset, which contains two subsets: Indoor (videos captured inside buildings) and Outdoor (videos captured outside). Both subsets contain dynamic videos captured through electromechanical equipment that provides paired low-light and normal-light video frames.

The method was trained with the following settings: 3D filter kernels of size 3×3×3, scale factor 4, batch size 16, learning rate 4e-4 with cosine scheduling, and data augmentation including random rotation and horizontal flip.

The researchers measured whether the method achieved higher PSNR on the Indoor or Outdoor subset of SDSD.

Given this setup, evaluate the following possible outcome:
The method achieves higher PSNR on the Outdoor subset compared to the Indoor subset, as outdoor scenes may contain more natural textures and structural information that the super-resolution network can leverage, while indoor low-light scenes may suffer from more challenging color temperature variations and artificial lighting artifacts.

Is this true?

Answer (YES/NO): NO